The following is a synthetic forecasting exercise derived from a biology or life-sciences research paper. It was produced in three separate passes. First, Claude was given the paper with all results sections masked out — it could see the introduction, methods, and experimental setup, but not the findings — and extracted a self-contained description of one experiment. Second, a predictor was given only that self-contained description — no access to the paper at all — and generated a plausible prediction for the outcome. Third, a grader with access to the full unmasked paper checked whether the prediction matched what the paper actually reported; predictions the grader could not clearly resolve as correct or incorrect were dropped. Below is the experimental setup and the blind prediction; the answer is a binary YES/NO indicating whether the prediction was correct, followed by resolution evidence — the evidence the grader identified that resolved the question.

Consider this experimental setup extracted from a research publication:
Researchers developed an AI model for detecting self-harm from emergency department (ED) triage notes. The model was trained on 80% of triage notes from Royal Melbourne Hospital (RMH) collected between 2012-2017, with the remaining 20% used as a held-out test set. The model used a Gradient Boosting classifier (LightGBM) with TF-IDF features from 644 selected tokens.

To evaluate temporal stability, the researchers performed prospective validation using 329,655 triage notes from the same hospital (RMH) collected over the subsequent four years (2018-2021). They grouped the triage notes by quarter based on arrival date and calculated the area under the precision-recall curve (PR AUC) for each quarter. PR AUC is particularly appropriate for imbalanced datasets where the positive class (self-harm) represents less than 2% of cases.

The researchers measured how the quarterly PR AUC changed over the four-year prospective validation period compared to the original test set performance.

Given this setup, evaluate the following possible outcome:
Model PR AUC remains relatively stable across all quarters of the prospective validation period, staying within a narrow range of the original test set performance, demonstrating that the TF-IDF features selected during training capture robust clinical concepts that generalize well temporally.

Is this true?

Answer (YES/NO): YES